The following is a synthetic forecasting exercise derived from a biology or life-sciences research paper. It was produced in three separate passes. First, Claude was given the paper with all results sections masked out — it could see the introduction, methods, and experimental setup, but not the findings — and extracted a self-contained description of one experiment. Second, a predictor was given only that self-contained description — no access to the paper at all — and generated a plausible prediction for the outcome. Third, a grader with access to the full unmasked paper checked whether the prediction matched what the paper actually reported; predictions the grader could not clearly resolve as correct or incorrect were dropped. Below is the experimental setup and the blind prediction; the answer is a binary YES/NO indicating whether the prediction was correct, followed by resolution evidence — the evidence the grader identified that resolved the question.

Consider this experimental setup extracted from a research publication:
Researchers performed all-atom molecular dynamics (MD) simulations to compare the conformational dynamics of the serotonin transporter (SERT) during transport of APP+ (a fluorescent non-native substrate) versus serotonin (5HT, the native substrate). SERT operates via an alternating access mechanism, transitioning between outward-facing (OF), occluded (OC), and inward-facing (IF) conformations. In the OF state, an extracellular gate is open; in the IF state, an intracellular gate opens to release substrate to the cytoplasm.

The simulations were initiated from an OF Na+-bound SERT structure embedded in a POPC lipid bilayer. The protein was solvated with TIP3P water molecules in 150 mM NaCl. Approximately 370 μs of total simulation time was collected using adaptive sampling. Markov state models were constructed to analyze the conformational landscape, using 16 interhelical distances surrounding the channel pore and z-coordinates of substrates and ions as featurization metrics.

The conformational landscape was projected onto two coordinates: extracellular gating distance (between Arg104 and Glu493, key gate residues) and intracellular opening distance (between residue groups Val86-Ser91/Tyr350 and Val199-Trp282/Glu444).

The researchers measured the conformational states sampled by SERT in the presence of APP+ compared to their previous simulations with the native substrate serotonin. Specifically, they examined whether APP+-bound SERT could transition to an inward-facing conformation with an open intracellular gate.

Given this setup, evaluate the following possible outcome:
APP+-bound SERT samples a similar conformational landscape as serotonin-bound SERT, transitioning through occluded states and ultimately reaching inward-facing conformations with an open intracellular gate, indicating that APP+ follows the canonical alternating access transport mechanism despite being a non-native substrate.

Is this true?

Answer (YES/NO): NO